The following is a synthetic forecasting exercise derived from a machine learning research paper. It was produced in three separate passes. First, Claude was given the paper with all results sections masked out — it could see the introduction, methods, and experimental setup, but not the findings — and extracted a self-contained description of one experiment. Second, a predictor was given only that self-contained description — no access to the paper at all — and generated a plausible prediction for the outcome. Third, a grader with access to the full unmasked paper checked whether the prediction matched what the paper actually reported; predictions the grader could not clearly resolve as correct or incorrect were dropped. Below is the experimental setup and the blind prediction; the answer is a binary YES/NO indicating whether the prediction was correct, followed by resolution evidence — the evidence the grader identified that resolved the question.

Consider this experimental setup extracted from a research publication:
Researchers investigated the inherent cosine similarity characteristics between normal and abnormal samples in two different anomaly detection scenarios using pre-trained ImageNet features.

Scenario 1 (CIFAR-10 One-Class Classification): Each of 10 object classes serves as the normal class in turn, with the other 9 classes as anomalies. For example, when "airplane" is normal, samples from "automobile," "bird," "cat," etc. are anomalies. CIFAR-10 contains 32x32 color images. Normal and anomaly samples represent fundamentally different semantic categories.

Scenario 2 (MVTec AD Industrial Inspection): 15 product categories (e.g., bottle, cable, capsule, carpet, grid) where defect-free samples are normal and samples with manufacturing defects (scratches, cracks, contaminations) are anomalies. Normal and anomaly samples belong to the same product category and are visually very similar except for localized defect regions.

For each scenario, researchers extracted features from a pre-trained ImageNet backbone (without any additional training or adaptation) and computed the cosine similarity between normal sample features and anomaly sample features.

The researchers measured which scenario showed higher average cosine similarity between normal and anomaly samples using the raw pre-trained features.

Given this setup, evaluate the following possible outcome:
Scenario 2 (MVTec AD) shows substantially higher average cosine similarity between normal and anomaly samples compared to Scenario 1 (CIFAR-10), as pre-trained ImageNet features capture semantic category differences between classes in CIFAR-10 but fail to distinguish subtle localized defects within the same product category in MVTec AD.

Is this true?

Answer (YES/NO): YES